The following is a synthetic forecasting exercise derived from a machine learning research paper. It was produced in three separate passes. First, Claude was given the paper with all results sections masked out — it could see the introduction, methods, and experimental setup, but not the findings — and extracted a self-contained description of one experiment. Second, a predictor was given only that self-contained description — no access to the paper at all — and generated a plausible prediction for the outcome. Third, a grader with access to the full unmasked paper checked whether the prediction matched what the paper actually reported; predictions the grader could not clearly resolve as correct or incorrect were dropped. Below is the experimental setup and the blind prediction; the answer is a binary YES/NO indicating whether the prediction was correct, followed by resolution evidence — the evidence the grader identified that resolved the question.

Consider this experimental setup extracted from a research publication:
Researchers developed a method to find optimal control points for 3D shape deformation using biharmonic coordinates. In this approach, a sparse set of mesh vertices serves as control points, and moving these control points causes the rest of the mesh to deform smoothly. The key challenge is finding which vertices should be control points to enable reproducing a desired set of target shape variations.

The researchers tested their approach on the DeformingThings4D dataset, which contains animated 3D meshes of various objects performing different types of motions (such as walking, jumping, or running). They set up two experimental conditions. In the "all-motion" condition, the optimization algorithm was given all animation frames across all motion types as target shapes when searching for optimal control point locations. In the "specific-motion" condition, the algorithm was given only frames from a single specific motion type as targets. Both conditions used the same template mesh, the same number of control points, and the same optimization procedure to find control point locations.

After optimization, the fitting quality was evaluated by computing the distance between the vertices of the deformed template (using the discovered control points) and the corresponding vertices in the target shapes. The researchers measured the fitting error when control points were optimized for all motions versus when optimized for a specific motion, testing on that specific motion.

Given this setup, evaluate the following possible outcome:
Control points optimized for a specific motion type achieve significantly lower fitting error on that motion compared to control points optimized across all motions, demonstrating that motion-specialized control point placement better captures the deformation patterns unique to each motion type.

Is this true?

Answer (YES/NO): YES